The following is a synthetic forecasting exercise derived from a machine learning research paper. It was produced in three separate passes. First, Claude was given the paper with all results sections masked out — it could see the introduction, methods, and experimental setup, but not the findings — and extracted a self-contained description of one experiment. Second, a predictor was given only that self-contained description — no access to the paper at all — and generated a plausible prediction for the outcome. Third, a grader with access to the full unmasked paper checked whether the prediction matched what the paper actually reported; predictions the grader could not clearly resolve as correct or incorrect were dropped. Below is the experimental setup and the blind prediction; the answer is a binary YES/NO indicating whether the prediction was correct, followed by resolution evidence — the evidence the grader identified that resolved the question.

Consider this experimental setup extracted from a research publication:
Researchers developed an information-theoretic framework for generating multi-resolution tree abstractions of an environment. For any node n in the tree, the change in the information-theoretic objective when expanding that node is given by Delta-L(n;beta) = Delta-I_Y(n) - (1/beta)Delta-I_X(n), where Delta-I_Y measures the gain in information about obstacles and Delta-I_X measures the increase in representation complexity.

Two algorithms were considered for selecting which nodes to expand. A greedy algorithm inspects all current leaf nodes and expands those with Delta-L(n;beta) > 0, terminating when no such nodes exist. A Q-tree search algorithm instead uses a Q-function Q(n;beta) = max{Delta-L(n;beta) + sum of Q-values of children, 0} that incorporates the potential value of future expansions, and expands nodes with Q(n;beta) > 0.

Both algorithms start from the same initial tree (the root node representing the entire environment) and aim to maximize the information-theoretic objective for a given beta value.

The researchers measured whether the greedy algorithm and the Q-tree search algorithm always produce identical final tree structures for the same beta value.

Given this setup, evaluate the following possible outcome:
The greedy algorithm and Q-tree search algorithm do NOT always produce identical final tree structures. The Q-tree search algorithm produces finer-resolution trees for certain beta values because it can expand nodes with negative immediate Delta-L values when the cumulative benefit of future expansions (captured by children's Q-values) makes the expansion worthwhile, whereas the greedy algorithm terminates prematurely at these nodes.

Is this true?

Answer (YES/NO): YES